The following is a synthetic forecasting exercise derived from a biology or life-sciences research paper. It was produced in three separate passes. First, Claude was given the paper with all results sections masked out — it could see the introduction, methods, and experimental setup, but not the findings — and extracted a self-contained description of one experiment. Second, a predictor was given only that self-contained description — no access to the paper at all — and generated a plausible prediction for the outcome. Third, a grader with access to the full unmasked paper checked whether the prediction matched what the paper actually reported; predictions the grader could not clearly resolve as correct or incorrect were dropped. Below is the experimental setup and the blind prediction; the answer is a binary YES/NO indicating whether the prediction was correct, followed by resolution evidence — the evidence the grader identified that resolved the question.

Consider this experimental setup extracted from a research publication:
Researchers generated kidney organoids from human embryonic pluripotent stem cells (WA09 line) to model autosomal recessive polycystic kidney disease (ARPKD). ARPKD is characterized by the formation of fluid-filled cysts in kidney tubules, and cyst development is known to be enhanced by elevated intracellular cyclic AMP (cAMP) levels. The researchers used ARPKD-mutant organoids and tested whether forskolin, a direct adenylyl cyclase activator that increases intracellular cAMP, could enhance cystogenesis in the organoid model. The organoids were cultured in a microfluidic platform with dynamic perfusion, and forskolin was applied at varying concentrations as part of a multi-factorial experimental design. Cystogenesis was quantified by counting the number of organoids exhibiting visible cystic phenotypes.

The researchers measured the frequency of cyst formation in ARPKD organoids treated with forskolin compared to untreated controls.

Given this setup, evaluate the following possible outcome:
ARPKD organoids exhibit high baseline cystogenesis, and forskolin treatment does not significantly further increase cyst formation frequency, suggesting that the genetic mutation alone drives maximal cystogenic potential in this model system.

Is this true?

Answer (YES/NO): NO